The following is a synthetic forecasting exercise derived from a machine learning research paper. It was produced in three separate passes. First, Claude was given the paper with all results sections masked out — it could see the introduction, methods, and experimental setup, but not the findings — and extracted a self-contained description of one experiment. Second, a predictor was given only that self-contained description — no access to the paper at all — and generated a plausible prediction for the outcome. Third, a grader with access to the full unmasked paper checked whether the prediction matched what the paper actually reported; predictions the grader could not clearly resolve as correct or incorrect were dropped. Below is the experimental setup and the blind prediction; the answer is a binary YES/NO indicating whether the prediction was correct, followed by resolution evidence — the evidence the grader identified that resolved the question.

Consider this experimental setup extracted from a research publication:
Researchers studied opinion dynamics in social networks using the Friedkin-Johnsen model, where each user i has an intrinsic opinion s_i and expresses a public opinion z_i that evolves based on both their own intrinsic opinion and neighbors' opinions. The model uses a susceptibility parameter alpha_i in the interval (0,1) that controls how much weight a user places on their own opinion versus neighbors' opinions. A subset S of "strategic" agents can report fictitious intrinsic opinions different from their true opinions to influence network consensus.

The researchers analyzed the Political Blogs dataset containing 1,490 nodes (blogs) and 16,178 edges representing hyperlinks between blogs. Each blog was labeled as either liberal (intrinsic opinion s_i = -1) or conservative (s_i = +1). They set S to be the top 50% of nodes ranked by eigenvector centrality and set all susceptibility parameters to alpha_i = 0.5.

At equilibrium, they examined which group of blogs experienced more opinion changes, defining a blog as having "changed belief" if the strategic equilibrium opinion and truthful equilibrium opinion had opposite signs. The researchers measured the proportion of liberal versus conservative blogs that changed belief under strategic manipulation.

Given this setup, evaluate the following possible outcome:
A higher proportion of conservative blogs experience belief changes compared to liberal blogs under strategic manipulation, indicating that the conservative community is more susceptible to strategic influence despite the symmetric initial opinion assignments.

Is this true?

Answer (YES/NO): NO